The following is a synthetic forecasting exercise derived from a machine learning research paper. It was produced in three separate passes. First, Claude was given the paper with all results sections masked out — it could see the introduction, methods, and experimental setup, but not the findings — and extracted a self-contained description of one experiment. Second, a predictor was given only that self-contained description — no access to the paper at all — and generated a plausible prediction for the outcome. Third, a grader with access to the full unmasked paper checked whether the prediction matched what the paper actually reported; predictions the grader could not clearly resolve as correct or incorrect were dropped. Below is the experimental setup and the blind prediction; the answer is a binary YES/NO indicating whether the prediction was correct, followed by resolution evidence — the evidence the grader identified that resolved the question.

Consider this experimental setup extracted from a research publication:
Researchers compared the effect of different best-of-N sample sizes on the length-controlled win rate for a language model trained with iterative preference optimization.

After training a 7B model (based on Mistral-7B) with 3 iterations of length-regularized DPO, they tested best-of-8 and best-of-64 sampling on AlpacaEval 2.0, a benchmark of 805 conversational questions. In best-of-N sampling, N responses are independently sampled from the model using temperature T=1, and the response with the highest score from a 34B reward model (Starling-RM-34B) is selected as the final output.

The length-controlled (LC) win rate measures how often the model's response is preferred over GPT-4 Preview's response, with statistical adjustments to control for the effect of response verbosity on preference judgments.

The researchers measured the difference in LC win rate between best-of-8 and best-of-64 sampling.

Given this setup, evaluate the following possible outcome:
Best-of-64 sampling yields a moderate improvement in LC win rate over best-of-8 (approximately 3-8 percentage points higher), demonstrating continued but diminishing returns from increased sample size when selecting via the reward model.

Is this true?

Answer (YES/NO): NO